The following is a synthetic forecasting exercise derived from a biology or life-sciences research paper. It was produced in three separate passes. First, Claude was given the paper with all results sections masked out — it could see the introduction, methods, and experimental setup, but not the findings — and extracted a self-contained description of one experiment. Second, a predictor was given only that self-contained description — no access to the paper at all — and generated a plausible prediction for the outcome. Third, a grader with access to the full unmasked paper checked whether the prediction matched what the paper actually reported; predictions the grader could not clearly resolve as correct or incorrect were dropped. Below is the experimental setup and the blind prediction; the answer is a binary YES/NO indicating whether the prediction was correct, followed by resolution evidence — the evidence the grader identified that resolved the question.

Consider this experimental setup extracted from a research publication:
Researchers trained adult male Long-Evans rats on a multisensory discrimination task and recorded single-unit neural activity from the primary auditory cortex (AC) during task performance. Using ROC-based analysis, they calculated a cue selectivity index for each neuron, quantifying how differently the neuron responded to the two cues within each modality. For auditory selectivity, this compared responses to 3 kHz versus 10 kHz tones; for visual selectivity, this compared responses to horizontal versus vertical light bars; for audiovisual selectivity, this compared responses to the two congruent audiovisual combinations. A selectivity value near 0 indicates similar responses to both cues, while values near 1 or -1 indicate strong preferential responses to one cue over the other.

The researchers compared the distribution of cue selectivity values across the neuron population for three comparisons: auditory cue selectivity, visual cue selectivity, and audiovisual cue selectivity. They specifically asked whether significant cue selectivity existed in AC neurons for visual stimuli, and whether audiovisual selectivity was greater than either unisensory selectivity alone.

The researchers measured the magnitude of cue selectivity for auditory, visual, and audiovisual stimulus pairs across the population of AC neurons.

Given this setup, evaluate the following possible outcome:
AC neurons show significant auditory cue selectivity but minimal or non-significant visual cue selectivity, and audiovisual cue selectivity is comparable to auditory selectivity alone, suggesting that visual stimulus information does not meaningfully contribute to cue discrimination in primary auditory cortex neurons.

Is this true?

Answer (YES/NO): NO